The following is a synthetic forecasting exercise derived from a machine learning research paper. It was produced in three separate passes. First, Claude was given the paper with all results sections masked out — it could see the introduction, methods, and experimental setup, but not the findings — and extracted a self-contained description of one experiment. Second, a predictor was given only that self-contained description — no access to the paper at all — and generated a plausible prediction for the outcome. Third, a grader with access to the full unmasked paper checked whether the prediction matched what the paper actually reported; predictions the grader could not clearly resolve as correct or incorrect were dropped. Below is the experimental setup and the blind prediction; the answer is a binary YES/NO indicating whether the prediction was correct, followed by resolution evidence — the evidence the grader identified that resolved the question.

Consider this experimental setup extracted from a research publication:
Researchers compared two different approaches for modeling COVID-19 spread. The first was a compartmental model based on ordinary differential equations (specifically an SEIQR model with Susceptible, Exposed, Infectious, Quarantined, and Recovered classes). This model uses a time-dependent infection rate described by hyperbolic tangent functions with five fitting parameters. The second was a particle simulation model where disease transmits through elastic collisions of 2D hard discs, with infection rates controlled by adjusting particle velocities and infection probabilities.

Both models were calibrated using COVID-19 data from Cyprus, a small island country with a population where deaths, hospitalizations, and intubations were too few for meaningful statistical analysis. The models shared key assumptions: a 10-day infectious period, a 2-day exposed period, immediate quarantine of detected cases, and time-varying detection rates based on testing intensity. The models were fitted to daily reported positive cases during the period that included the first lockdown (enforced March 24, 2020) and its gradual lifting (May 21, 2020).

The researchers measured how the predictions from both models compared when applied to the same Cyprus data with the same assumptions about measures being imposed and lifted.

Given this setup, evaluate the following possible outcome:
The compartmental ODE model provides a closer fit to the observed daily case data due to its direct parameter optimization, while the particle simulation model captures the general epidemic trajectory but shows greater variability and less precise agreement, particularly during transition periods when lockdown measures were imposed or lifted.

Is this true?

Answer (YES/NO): NO